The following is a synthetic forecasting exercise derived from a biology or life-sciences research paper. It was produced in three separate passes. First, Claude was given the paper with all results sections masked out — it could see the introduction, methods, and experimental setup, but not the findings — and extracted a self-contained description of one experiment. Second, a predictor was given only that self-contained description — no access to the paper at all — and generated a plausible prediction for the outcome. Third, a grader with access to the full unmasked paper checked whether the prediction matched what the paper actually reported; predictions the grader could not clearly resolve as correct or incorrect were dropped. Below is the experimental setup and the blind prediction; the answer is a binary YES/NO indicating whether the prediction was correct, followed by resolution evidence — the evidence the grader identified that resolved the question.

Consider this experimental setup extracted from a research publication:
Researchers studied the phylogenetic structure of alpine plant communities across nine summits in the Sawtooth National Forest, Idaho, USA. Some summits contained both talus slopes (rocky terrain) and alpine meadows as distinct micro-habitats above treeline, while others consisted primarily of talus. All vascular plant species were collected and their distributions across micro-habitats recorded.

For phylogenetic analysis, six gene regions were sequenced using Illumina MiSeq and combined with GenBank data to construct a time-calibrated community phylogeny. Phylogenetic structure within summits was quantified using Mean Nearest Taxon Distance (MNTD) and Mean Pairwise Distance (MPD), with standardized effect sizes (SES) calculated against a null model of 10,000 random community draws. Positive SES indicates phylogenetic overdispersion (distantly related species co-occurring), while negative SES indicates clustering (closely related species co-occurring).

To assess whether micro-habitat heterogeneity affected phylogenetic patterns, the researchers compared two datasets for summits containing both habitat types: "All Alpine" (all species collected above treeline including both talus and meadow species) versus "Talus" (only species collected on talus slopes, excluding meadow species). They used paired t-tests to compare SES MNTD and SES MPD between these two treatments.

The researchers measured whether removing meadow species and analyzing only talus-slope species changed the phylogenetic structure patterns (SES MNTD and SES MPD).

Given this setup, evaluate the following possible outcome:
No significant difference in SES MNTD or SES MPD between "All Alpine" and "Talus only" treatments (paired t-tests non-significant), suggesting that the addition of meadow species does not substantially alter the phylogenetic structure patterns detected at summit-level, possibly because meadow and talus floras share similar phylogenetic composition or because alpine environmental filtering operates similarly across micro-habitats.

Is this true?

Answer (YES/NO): YES